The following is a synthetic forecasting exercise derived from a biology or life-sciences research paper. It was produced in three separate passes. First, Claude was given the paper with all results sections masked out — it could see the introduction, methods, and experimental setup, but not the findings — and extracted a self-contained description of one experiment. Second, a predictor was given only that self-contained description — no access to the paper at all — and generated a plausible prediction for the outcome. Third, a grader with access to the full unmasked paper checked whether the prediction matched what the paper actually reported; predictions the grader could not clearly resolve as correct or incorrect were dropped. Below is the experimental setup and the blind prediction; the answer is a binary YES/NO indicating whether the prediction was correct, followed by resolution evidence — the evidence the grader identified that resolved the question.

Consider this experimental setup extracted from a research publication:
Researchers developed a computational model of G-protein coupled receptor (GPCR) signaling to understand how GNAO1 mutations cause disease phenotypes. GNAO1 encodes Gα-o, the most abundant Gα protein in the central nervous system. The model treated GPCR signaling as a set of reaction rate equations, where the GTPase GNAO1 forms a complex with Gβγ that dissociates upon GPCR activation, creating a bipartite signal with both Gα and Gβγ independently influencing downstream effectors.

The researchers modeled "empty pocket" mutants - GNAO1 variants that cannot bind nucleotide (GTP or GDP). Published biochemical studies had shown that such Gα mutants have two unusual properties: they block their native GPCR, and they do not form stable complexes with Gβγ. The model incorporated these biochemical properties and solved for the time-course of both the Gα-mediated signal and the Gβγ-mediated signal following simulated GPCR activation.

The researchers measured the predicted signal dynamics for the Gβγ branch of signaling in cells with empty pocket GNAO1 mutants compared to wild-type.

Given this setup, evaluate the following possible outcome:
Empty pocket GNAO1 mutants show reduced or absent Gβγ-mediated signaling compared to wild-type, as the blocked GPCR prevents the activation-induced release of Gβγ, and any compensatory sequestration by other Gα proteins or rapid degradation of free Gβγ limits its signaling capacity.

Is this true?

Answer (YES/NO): NO